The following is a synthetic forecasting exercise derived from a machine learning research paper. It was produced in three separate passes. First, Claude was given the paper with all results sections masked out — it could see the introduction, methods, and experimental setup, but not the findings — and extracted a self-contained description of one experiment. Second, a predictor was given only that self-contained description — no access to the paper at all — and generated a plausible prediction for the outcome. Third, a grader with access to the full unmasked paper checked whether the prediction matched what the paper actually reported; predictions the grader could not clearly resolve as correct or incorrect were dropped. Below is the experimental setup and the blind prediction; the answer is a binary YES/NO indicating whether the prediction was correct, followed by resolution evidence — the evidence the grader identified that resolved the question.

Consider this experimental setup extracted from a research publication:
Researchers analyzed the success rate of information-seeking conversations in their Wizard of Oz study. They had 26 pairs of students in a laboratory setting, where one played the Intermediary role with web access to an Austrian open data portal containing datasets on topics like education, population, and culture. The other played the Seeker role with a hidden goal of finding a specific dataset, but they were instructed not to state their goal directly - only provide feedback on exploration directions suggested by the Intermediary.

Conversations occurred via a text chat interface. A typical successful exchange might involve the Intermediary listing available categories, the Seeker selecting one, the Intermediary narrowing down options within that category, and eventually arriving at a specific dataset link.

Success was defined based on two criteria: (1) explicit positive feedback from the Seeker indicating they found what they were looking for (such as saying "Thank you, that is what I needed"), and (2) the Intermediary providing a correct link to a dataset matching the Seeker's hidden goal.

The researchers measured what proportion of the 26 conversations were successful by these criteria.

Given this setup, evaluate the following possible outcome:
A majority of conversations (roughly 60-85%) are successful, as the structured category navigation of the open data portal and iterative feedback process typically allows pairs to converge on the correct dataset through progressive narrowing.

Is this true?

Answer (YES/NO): NO